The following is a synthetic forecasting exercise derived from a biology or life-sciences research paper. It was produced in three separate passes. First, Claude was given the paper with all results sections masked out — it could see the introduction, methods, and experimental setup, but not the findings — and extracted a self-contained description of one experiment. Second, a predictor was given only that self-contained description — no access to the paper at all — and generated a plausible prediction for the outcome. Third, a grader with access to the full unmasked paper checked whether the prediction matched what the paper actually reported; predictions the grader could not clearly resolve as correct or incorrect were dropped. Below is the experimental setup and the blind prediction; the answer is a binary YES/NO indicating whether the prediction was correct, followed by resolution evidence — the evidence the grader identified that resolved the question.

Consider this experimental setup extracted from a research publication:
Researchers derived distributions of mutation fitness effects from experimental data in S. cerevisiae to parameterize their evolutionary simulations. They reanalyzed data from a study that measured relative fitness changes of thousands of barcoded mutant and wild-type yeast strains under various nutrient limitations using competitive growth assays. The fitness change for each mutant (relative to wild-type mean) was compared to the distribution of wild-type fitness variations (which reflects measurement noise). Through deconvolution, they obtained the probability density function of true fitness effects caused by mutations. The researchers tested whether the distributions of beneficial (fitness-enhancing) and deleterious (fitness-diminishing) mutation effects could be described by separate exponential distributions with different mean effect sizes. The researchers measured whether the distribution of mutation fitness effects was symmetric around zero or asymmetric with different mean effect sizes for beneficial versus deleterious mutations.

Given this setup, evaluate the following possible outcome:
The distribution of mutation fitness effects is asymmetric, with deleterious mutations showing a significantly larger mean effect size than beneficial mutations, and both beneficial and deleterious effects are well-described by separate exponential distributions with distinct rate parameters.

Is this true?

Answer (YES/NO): YES